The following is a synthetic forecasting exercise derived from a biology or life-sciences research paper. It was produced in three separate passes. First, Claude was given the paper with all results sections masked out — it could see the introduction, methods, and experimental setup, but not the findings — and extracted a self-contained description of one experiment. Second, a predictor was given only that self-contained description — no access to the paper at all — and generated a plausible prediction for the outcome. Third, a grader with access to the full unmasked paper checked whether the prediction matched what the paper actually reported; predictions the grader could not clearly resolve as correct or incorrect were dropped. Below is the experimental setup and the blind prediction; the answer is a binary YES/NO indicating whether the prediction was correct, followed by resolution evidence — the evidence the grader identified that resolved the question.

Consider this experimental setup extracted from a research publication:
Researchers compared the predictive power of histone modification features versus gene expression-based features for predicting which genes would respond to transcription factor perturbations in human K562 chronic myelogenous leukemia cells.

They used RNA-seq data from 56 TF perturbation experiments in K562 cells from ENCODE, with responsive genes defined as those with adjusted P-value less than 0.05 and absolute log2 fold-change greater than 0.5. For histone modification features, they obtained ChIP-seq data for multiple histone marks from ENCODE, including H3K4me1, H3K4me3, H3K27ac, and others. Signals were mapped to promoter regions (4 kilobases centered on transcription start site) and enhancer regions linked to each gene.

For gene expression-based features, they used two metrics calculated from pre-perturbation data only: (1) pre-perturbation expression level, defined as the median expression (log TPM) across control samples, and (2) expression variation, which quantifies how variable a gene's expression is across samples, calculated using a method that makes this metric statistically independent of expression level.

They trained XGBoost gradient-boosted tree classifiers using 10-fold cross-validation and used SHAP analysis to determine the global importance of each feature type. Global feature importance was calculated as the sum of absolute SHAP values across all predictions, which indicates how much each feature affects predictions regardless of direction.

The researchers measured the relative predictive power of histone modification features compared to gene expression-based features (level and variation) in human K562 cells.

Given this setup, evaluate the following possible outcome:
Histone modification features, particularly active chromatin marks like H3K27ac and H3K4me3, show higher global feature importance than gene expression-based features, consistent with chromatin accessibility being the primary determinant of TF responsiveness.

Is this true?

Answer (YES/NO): NO